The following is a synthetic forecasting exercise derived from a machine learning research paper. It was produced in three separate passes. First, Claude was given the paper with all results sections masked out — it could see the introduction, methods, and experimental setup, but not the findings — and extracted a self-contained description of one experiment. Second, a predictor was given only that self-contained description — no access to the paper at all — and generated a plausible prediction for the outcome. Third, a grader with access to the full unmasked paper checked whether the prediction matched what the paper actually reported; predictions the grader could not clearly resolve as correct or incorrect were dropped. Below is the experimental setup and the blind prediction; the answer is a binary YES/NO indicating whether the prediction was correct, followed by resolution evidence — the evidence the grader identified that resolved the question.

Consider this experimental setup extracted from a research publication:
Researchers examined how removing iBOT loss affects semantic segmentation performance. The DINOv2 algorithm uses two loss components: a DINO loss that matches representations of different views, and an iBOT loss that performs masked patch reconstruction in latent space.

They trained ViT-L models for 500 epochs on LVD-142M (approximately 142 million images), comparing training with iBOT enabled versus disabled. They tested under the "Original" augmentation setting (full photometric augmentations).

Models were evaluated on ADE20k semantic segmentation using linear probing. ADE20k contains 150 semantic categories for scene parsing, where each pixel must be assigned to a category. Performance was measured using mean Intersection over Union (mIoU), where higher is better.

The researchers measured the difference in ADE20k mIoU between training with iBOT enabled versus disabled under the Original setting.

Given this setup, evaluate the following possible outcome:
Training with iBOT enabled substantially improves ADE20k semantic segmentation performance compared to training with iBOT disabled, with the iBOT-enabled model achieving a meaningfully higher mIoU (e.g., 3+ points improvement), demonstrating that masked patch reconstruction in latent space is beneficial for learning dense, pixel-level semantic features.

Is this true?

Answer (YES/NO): YES